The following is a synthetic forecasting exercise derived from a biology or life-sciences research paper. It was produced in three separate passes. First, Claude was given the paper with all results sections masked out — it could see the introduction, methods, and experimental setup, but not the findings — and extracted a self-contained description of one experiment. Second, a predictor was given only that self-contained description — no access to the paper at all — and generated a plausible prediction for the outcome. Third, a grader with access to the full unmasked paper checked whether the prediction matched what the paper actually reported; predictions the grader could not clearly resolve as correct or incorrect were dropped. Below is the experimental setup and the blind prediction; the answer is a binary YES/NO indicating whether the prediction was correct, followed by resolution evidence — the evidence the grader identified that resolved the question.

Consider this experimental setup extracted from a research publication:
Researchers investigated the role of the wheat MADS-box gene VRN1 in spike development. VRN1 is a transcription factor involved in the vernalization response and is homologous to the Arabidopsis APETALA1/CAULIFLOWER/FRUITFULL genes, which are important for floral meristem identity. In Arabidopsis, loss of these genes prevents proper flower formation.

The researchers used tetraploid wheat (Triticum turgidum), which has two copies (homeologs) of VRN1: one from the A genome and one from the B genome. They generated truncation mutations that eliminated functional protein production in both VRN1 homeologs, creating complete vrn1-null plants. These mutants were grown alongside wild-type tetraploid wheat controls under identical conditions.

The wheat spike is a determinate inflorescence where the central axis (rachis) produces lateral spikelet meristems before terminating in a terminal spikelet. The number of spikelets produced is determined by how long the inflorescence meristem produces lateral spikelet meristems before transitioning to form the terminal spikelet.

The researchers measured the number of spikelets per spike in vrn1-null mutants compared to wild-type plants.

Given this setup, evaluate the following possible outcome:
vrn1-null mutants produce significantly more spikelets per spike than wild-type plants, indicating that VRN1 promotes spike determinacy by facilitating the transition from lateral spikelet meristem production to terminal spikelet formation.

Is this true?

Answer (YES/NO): YES